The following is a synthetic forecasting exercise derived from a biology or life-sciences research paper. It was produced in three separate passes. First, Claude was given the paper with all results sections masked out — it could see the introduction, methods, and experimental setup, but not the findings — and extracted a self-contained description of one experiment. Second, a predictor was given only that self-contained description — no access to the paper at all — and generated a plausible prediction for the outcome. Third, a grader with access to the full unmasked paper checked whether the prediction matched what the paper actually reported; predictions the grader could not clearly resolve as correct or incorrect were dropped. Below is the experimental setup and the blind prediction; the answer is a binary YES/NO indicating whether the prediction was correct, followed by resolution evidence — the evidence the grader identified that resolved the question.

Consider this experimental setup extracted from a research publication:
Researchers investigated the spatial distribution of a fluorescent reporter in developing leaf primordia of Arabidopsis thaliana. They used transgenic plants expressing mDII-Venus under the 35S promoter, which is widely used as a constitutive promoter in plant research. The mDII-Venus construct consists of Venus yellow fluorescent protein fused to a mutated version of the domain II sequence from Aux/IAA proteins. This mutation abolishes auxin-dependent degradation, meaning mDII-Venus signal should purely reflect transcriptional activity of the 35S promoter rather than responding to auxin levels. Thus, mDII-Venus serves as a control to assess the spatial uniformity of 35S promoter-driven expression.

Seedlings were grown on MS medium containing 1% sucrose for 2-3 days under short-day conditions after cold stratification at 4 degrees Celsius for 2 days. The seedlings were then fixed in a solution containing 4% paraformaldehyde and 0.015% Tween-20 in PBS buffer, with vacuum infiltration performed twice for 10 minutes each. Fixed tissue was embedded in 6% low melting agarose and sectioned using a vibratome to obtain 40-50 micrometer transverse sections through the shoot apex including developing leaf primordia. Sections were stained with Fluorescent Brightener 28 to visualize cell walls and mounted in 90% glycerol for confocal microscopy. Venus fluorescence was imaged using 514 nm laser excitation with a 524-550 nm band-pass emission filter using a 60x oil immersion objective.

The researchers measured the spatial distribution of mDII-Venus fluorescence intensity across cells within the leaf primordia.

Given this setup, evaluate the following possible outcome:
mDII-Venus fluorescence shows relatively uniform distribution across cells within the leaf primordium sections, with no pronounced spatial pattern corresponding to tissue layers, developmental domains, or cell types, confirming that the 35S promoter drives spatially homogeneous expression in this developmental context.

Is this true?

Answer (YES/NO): YES